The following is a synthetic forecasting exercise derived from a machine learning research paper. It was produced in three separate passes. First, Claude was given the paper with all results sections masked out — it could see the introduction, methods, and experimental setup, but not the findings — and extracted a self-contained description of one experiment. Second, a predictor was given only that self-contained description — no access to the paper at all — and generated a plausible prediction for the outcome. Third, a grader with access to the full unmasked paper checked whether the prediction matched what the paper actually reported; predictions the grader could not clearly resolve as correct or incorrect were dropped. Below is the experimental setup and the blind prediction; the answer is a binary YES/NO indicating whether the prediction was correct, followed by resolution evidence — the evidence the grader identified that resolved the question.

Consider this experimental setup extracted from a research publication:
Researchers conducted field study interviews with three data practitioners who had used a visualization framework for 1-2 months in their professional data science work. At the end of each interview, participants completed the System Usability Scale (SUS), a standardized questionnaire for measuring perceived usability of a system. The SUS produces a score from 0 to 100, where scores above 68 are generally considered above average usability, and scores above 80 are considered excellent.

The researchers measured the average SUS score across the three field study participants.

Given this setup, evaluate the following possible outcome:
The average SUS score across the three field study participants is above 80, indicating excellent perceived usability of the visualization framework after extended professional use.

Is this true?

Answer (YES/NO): NO